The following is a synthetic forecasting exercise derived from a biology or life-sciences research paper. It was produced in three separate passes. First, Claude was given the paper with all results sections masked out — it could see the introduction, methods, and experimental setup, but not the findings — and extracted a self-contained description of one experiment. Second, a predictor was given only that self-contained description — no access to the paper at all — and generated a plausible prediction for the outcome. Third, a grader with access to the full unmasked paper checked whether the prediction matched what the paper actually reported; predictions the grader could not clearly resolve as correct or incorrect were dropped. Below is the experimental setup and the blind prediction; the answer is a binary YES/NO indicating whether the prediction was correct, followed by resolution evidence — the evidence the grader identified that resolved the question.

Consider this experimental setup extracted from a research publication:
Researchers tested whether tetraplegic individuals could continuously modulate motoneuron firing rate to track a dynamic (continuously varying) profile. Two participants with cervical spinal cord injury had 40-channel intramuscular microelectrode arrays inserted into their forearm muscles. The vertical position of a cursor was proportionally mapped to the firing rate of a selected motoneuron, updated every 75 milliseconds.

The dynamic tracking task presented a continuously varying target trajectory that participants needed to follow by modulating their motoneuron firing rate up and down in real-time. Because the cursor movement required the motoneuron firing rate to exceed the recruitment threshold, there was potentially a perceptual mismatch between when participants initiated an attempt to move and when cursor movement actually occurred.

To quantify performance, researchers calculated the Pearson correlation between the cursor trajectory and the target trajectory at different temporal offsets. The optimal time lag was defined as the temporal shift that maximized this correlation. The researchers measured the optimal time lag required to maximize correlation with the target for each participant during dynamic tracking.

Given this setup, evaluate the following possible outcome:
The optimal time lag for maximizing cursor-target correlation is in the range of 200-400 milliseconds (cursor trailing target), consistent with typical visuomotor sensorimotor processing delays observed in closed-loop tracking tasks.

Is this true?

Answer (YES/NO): NO